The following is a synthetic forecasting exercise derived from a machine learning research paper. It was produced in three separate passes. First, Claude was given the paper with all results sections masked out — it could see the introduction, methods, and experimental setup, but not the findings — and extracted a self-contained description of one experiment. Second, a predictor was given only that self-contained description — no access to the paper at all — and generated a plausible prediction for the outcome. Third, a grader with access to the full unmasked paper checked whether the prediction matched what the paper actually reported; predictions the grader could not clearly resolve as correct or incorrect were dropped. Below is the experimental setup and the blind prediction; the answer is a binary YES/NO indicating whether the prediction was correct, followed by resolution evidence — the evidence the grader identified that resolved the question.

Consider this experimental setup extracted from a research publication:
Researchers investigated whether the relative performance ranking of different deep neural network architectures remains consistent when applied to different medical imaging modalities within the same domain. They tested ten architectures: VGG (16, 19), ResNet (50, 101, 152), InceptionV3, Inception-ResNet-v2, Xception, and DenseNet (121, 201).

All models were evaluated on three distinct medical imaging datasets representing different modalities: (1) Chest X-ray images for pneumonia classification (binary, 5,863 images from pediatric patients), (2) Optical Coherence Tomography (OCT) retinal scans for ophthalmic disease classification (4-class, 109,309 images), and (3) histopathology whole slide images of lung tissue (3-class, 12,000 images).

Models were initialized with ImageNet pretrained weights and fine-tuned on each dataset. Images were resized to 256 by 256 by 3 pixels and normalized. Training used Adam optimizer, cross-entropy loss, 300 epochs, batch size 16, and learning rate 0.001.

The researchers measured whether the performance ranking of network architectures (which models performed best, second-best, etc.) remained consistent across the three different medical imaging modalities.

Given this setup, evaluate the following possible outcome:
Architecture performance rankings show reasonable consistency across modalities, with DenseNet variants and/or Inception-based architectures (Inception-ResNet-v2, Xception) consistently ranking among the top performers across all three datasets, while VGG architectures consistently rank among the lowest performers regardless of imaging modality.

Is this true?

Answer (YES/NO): NO